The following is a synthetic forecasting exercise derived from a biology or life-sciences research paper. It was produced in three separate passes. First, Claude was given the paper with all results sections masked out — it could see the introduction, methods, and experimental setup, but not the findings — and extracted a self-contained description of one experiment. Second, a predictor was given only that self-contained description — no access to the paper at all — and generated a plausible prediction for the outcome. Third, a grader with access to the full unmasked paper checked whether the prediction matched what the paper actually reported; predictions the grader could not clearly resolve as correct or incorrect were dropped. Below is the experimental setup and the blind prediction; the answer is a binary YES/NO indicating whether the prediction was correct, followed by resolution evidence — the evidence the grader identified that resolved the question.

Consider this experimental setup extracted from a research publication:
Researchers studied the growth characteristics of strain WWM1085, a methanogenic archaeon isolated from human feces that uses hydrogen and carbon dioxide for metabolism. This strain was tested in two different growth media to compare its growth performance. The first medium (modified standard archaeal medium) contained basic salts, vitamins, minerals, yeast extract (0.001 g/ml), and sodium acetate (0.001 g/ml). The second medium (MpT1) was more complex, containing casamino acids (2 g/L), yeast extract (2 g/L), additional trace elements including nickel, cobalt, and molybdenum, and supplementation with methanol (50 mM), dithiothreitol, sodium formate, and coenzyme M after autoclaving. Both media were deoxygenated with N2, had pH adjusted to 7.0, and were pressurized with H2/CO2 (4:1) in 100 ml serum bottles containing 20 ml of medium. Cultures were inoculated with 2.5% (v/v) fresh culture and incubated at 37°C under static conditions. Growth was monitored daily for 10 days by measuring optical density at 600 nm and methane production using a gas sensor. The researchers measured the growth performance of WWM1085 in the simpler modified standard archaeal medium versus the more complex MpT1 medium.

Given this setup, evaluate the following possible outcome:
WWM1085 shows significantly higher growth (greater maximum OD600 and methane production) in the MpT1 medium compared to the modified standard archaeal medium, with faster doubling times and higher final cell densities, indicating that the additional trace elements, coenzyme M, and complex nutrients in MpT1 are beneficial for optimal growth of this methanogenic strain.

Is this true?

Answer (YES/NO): NO